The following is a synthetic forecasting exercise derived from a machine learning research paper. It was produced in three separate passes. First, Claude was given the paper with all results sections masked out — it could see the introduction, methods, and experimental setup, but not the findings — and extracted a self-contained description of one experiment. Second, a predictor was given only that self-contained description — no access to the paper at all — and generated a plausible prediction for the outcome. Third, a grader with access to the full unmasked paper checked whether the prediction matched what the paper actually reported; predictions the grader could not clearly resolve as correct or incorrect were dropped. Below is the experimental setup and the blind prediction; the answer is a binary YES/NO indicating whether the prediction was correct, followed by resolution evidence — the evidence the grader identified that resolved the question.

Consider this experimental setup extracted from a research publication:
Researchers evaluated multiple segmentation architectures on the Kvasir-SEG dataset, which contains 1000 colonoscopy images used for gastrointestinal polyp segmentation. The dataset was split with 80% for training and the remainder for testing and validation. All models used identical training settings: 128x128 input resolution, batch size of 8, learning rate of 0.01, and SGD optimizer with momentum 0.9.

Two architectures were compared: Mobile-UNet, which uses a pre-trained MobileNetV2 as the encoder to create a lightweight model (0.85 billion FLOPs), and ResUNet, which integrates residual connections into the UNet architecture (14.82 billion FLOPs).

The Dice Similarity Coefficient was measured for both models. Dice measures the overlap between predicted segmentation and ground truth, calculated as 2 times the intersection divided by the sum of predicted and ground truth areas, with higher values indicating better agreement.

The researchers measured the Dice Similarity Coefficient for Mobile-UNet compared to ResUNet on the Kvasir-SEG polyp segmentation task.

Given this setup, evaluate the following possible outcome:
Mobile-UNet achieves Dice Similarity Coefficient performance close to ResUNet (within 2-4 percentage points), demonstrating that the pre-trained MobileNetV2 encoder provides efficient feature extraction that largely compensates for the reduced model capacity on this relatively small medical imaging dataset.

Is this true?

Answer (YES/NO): NO